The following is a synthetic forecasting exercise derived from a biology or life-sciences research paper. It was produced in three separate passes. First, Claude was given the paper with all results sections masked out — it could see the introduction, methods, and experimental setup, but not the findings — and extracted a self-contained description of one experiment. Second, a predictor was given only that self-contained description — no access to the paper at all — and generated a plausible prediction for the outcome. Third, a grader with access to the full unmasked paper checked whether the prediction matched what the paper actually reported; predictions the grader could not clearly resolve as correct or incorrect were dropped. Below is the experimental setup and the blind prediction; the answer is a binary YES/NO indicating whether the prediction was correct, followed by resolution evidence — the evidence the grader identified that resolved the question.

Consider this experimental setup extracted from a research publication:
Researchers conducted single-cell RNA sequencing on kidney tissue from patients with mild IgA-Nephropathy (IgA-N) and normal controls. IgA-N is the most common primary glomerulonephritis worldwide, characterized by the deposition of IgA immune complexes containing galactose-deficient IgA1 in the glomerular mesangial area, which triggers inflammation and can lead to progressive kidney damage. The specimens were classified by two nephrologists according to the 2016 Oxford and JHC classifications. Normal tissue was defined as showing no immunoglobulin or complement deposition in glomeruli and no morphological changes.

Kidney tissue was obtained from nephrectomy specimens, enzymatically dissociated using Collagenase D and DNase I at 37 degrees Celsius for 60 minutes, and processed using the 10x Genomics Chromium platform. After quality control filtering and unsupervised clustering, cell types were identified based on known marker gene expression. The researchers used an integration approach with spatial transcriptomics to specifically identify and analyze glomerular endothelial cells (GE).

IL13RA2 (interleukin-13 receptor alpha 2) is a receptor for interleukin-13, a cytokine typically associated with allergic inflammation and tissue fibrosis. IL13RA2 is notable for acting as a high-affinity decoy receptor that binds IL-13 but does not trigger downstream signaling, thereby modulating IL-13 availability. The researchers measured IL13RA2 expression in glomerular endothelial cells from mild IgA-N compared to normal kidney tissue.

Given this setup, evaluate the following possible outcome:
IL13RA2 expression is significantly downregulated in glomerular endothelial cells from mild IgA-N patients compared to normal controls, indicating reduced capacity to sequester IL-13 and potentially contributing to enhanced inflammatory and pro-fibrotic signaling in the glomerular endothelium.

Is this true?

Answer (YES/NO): NO